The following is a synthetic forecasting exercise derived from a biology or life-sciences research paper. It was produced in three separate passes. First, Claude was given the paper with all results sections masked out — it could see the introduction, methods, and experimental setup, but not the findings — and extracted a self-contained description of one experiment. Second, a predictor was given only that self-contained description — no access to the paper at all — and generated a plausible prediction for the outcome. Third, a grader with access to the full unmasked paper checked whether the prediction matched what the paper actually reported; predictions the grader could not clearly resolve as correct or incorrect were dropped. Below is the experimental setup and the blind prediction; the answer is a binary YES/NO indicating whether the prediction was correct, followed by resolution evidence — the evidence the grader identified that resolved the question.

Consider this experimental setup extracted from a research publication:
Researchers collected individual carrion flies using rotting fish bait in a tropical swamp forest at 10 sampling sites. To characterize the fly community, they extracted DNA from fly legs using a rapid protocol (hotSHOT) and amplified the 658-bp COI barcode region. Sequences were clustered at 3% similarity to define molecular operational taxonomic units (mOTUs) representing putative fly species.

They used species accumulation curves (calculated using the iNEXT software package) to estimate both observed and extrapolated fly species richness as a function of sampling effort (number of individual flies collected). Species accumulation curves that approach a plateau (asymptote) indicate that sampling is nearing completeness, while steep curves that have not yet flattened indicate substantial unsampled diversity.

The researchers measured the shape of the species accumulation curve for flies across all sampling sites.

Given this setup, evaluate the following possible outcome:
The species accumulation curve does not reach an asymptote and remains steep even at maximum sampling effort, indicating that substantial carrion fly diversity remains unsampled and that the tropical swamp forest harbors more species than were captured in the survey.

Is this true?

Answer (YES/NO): YES